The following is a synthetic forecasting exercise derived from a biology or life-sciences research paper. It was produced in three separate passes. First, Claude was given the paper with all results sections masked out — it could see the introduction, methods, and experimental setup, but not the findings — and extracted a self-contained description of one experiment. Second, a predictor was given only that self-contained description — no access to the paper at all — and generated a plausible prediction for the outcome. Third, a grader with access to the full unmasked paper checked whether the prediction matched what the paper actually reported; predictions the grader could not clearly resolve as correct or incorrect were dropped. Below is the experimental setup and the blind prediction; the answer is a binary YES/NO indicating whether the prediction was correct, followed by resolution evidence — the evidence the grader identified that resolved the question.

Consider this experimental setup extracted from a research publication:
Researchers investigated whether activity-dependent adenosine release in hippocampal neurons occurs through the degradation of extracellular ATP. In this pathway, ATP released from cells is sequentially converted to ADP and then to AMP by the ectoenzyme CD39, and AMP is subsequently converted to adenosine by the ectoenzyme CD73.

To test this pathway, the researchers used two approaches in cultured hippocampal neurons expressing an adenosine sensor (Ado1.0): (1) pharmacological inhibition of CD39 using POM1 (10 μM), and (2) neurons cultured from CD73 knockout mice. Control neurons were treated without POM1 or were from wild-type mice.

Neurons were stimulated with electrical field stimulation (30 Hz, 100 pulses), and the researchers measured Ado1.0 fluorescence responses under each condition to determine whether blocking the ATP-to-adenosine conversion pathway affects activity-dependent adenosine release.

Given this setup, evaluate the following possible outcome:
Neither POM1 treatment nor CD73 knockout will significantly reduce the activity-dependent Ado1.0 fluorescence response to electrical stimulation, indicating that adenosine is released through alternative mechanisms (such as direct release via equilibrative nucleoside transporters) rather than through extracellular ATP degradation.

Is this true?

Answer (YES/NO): YES